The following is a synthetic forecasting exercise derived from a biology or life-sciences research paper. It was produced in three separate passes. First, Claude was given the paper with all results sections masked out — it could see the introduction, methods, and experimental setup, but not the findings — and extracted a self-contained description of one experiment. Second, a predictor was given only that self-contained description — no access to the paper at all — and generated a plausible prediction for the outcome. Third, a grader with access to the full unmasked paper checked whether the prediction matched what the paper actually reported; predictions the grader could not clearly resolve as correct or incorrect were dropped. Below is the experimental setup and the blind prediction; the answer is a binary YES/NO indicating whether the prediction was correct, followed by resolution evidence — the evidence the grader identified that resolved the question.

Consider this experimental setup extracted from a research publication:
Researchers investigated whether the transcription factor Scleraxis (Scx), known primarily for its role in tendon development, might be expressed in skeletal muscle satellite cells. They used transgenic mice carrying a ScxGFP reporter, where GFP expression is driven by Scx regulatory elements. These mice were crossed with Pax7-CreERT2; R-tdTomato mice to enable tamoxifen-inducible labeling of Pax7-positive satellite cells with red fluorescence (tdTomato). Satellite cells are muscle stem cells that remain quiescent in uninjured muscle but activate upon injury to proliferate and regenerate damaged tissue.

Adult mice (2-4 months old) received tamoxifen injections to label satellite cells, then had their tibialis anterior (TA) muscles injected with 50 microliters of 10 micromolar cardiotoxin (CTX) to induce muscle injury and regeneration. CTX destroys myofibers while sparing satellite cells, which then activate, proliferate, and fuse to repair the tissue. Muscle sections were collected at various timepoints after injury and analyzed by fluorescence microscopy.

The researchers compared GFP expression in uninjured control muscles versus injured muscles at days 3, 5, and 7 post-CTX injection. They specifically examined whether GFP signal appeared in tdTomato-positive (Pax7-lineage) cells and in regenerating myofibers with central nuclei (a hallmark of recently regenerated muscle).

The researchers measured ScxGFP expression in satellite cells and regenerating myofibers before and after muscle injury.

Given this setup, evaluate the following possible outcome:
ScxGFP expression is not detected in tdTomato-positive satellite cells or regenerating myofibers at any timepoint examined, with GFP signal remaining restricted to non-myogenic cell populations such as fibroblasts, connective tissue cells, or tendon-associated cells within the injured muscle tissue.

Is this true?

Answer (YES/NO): NO